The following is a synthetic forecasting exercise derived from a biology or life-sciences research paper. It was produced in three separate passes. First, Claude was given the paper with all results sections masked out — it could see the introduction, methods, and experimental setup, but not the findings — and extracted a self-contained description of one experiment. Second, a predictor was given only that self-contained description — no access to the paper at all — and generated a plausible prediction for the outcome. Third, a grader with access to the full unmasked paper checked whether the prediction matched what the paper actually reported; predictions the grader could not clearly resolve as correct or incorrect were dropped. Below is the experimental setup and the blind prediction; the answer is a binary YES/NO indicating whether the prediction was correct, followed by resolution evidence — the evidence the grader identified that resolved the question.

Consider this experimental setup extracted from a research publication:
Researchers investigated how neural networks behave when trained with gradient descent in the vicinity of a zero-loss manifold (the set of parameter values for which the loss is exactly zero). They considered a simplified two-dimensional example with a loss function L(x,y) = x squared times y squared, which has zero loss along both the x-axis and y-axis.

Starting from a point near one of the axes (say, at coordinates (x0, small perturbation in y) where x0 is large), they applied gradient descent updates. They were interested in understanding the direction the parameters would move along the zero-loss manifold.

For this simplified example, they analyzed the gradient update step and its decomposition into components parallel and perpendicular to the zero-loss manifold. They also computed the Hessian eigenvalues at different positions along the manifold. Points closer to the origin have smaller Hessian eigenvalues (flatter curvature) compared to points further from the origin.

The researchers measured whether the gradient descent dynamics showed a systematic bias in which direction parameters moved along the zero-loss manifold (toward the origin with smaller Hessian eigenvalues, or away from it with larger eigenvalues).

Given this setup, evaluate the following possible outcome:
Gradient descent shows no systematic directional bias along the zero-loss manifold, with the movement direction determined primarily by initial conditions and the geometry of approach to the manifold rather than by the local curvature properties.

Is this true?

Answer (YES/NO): NO